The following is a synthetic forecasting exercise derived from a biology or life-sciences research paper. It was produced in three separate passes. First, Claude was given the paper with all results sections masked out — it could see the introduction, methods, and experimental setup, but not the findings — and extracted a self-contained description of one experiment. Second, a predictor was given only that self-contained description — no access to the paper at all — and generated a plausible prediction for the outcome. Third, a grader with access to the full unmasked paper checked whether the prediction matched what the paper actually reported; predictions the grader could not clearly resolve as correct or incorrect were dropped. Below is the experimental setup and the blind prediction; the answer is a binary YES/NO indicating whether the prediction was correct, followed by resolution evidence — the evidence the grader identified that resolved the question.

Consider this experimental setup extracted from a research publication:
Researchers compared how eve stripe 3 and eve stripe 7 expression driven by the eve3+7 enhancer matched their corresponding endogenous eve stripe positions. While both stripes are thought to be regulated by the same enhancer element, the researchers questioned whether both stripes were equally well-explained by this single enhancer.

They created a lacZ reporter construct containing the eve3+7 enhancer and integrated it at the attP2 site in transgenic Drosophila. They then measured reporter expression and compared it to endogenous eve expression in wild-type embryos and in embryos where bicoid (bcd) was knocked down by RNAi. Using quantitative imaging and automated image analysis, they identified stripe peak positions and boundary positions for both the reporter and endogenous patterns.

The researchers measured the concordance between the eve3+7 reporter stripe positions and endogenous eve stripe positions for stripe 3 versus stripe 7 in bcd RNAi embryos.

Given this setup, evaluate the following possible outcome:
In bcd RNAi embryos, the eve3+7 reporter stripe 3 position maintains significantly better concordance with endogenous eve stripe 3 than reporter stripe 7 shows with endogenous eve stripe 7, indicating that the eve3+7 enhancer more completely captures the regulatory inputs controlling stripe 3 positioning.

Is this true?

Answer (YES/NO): NO